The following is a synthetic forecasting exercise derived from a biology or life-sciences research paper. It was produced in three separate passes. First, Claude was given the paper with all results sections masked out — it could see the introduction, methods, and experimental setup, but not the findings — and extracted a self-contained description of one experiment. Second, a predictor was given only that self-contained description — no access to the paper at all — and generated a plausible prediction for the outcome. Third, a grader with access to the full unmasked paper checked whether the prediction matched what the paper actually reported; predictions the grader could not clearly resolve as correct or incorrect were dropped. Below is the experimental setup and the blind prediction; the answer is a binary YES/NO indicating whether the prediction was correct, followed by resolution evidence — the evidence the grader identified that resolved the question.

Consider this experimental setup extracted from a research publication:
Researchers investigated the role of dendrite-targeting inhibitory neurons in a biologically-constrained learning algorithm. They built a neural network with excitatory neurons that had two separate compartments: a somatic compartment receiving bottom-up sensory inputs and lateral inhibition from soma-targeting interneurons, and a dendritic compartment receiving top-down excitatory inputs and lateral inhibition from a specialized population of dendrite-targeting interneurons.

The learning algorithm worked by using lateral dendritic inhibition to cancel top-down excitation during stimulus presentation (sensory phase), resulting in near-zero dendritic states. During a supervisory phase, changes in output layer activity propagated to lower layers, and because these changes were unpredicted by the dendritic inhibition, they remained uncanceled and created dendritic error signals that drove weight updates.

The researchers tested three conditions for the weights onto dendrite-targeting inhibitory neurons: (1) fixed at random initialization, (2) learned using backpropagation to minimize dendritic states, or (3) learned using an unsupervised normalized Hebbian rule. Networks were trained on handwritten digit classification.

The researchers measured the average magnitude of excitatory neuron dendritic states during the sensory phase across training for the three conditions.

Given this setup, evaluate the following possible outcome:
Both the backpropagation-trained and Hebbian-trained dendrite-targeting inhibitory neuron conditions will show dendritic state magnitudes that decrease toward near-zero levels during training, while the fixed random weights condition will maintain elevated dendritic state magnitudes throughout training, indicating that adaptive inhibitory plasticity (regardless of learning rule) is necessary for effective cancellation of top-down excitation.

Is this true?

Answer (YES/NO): YES